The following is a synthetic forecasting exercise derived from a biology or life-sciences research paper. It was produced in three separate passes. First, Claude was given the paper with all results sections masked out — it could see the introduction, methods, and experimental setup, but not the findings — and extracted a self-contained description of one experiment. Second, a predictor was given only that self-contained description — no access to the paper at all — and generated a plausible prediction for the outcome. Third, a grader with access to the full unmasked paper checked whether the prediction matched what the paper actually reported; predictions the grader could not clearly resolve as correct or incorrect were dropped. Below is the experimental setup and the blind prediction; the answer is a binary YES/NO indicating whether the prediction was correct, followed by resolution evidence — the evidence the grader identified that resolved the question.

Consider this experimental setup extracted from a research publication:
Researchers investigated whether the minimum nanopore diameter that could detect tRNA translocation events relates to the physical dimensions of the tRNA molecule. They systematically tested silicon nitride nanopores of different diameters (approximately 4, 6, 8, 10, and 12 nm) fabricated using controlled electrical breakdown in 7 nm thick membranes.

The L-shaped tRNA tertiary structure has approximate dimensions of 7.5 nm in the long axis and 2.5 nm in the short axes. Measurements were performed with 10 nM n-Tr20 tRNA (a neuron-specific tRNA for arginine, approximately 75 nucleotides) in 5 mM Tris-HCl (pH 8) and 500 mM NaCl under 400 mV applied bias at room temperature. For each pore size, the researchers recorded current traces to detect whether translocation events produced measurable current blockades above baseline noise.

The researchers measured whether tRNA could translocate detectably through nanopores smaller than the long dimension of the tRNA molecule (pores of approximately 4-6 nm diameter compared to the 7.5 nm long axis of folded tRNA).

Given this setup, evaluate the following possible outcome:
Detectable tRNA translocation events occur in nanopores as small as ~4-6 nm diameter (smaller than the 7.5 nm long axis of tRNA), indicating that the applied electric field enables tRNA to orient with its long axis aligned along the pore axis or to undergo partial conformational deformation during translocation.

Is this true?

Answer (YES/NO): NO